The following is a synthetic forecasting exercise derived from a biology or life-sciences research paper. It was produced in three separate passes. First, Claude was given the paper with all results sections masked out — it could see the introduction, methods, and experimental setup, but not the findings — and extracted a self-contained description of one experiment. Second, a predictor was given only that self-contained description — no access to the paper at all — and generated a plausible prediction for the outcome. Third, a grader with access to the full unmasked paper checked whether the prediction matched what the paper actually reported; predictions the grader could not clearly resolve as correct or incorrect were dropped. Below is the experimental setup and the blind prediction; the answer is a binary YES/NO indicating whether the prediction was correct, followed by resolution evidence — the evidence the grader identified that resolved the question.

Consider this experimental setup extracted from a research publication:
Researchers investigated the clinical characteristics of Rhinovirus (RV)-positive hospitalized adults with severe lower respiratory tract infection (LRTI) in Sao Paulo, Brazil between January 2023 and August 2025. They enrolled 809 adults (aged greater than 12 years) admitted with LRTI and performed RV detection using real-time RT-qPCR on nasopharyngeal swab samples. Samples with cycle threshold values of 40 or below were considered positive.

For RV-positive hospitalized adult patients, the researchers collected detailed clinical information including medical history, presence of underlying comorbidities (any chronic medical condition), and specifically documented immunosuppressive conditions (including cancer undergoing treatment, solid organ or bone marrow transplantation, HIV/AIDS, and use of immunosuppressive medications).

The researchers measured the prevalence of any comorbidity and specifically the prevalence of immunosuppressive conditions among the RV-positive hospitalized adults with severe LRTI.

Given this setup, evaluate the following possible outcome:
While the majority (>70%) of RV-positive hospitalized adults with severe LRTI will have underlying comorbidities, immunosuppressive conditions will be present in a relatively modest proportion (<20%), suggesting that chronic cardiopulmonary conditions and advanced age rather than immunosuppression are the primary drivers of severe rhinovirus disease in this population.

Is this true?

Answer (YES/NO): NO